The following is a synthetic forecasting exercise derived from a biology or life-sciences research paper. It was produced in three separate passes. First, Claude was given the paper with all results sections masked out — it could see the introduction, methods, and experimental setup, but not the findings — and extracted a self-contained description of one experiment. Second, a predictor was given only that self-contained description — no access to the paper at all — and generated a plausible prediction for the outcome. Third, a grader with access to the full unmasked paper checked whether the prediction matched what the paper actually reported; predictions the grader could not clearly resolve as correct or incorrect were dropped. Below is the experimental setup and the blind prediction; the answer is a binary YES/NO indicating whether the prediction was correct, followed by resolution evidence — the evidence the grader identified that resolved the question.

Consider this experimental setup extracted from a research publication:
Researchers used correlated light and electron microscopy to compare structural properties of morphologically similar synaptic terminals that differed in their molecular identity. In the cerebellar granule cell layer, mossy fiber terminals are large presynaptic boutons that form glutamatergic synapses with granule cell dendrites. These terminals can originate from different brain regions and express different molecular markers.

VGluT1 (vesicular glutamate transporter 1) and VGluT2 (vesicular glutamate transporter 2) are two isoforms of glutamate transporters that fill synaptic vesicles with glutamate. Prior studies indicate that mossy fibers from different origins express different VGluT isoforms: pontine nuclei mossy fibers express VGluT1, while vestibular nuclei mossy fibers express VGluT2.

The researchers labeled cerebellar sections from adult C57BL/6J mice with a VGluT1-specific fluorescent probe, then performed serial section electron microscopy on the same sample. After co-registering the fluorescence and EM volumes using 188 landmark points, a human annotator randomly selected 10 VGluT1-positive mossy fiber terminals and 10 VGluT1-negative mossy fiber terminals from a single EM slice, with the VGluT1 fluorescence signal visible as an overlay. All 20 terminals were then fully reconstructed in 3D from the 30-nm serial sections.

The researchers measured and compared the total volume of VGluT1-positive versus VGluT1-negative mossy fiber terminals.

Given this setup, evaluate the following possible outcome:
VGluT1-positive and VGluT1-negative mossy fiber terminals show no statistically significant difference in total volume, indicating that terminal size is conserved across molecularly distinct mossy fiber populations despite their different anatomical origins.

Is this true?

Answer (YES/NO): NO